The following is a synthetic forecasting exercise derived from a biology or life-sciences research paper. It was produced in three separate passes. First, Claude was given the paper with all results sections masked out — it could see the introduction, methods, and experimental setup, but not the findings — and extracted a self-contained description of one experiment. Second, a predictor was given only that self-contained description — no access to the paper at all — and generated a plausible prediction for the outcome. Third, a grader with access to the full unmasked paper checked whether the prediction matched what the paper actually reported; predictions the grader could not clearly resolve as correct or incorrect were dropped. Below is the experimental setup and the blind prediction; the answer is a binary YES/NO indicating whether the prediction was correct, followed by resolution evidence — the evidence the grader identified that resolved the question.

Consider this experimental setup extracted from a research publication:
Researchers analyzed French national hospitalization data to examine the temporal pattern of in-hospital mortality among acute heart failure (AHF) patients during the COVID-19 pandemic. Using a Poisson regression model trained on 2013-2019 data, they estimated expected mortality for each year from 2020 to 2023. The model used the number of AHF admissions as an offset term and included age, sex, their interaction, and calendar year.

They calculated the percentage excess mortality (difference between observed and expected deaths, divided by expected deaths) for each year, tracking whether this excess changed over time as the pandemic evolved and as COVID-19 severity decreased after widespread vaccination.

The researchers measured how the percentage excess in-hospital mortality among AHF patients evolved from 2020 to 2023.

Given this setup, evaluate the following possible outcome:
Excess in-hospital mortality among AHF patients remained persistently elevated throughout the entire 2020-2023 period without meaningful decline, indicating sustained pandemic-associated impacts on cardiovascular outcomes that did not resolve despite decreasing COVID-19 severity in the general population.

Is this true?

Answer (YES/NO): NO